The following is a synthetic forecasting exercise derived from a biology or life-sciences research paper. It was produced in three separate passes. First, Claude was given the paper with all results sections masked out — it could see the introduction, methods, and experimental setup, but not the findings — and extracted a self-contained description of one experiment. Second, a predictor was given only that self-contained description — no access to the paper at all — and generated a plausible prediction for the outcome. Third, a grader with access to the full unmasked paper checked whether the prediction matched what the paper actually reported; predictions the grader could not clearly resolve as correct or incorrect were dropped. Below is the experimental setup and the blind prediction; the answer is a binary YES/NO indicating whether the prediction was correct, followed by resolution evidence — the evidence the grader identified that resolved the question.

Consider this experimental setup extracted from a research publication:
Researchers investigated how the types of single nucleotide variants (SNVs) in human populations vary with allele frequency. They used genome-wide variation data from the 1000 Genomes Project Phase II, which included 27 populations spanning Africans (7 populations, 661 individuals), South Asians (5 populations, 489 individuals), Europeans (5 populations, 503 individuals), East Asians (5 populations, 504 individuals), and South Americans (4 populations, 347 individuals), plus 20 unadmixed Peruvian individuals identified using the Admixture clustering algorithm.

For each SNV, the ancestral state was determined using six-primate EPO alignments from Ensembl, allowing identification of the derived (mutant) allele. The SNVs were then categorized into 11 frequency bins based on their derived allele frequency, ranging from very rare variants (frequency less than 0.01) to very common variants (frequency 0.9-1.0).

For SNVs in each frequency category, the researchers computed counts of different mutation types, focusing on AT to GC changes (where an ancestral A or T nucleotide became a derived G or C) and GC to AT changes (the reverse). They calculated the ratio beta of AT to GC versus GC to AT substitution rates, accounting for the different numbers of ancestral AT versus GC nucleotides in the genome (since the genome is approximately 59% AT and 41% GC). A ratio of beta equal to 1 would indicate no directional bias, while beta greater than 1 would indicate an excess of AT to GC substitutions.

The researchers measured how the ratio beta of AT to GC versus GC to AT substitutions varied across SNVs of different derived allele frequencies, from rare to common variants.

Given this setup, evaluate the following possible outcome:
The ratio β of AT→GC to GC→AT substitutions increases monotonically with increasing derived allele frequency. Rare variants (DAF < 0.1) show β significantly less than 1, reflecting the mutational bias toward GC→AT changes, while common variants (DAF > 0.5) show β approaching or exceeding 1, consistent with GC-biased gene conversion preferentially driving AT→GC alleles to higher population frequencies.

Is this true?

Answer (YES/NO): NO